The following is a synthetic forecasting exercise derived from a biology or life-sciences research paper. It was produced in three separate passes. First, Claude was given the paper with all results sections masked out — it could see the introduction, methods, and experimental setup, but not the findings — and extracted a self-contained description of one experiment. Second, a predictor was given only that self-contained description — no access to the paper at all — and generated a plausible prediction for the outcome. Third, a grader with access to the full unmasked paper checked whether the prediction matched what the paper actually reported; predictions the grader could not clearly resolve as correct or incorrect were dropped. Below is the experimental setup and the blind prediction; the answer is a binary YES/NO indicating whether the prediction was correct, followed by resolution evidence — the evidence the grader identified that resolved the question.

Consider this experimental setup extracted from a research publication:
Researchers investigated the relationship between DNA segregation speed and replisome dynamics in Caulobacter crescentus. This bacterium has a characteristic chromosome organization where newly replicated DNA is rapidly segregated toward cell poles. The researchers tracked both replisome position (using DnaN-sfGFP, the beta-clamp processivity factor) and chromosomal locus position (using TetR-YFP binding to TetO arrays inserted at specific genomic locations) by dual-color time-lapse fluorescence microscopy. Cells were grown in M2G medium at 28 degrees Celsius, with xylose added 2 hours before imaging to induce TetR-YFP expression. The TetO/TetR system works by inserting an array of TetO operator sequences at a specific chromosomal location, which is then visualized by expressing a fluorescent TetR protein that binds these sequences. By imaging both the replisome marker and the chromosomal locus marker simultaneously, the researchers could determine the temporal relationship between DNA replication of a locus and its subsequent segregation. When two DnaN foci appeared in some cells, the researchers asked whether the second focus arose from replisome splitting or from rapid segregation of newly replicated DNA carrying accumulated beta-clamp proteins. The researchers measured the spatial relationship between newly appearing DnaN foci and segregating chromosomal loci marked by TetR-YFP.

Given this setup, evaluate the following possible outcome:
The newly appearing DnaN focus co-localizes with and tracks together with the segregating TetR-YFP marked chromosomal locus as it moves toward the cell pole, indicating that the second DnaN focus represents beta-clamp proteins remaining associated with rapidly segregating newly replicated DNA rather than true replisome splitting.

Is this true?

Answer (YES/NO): YES